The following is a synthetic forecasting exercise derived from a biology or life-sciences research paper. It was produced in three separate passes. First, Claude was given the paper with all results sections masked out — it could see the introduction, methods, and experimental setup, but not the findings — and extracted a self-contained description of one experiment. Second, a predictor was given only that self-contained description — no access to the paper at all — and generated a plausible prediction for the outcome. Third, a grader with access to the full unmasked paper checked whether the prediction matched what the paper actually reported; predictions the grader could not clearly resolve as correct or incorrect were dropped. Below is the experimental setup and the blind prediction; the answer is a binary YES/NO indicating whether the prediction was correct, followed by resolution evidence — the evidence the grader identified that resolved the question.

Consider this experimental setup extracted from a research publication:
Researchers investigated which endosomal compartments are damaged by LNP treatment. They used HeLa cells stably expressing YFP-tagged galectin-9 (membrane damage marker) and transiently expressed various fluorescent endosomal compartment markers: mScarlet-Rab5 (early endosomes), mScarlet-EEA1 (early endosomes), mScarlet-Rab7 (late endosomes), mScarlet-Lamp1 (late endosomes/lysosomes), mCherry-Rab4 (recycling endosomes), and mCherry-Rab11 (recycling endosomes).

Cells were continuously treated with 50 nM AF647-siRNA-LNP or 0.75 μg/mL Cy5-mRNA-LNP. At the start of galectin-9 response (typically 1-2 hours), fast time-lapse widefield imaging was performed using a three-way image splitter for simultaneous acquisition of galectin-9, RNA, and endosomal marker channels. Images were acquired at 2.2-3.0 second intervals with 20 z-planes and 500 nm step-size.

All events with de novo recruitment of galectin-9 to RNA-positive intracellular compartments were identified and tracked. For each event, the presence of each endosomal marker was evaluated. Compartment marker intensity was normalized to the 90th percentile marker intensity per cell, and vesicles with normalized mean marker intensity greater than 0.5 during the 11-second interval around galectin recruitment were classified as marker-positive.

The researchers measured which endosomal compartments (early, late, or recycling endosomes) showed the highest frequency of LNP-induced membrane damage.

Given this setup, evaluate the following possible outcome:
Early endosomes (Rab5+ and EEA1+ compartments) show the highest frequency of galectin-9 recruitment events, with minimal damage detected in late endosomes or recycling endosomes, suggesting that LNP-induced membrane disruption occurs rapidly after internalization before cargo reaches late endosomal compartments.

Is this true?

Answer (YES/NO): YES